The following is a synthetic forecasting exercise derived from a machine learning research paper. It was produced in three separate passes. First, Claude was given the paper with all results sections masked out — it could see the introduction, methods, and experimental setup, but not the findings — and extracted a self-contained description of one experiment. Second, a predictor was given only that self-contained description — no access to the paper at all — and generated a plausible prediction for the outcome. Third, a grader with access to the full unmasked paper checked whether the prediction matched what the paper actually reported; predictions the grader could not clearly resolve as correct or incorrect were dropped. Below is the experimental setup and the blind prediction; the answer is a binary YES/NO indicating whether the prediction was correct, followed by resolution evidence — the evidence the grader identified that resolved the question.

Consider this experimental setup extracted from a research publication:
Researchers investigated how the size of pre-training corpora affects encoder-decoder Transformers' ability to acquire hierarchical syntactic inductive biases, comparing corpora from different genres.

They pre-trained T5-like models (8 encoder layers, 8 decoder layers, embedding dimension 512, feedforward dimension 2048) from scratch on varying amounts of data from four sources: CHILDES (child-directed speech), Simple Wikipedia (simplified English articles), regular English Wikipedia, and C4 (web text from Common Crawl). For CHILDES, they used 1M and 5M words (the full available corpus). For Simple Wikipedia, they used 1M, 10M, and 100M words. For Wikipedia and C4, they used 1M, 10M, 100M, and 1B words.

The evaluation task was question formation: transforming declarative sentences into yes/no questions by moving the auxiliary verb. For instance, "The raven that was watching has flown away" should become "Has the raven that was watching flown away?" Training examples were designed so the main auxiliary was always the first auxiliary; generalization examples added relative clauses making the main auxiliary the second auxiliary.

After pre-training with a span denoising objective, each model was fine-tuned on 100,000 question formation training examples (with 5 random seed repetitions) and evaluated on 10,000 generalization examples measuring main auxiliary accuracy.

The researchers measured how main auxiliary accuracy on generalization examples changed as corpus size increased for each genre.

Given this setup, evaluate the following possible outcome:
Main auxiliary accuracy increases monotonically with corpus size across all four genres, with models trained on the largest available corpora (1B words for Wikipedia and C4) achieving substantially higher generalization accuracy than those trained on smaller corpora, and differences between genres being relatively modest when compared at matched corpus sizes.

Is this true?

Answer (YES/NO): NO